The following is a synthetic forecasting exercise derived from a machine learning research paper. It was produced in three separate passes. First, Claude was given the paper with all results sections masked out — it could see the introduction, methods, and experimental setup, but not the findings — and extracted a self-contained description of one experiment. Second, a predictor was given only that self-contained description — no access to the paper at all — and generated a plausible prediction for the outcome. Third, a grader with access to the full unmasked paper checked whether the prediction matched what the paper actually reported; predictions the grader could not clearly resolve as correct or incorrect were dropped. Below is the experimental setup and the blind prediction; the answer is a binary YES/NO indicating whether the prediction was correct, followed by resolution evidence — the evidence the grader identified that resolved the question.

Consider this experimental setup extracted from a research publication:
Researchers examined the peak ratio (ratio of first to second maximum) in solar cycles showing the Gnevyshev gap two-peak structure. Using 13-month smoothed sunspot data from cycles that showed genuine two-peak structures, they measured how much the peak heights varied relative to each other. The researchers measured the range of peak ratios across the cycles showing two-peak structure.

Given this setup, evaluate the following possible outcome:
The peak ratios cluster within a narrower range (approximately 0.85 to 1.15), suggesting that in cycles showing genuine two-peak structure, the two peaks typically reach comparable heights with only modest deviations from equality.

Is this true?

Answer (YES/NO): NO